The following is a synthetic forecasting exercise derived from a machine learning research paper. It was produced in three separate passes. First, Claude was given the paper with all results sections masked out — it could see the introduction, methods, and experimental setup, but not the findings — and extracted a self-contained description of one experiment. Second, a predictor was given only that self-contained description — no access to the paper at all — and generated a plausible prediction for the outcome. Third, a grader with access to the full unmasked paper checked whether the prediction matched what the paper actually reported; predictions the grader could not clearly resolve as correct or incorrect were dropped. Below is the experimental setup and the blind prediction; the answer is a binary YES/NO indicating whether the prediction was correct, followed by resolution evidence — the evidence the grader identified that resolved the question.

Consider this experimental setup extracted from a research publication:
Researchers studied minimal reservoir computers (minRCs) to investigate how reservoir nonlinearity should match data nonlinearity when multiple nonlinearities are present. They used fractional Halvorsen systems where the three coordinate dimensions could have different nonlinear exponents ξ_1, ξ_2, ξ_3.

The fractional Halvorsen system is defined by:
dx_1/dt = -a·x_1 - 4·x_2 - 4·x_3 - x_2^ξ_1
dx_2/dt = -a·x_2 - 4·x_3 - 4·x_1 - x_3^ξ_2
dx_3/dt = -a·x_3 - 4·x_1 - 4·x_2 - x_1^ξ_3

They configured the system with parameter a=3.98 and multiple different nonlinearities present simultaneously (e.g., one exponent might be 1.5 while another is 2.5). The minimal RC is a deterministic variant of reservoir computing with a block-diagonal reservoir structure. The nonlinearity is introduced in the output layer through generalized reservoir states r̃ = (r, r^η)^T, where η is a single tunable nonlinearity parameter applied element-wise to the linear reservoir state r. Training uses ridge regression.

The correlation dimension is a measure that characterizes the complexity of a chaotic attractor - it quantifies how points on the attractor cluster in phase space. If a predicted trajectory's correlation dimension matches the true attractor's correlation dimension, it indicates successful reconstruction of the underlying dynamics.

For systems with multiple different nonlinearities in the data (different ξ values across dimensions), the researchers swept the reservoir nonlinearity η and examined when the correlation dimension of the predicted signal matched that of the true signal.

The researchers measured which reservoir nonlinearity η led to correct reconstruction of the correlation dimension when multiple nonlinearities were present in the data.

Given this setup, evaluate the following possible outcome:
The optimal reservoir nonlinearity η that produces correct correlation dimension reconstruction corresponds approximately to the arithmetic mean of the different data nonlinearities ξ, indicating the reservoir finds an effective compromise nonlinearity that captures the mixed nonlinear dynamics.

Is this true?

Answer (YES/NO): NO